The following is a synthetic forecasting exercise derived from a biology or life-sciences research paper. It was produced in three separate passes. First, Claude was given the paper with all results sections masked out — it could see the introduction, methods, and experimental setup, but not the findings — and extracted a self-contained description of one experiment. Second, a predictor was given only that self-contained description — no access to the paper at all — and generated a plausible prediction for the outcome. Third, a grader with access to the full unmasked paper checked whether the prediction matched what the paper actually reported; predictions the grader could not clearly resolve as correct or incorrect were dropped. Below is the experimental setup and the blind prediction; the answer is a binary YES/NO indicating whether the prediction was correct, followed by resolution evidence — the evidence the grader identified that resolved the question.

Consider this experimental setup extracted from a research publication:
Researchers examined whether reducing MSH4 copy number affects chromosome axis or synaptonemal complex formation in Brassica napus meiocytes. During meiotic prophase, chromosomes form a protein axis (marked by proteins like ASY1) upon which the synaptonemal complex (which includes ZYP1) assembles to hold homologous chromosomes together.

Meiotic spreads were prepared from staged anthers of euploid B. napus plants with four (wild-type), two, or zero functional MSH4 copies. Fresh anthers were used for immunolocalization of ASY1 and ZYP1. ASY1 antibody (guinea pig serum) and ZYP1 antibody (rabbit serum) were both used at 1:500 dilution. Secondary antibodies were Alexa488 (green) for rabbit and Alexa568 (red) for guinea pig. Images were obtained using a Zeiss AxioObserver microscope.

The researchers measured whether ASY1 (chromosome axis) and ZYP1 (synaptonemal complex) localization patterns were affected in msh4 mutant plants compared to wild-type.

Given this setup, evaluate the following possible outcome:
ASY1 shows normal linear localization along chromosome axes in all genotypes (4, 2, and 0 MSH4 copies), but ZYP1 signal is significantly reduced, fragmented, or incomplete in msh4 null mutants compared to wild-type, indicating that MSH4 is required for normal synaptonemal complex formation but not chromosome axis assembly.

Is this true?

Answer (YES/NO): NO